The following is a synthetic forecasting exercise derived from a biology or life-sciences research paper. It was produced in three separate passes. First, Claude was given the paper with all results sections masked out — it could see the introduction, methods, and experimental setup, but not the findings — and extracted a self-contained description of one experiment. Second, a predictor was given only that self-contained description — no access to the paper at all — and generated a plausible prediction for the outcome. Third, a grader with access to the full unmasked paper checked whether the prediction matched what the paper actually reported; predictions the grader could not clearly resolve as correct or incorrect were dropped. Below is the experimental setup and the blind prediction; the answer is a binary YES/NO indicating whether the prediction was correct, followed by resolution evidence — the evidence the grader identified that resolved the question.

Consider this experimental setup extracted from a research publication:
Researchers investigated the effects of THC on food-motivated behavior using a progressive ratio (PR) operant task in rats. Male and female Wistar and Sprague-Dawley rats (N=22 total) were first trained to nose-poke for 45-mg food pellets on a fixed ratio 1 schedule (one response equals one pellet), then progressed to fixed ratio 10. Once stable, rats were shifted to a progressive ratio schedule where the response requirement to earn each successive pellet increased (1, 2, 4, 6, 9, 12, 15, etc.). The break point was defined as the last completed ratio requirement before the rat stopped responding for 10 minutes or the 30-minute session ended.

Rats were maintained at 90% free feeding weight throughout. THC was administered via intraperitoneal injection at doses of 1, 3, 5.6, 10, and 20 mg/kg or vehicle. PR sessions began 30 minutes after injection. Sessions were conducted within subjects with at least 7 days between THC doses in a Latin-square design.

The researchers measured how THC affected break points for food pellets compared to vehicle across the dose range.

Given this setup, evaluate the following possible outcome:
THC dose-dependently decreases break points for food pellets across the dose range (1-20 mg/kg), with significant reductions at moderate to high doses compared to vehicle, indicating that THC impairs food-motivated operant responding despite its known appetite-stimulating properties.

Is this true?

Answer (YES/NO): NO